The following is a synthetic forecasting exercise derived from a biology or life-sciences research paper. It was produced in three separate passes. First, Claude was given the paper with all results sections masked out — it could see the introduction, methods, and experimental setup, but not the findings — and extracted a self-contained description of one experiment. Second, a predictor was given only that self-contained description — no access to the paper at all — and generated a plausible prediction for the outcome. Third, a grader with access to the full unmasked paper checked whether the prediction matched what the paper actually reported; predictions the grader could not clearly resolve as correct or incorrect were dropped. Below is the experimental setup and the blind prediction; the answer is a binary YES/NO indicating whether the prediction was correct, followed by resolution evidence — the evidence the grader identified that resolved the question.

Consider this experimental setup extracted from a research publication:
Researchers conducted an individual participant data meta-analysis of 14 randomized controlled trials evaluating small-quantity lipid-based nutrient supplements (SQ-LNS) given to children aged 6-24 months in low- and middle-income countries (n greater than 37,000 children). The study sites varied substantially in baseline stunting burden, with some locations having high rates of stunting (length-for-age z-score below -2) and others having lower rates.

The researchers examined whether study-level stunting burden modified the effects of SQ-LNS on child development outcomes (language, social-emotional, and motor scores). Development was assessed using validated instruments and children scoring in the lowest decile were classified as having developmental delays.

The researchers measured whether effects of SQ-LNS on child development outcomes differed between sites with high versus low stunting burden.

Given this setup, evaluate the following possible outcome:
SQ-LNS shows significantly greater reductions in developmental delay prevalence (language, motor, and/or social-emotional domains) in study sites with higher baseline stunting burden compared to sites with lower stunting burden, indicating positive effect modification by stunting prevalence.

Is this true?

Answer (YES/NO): YES